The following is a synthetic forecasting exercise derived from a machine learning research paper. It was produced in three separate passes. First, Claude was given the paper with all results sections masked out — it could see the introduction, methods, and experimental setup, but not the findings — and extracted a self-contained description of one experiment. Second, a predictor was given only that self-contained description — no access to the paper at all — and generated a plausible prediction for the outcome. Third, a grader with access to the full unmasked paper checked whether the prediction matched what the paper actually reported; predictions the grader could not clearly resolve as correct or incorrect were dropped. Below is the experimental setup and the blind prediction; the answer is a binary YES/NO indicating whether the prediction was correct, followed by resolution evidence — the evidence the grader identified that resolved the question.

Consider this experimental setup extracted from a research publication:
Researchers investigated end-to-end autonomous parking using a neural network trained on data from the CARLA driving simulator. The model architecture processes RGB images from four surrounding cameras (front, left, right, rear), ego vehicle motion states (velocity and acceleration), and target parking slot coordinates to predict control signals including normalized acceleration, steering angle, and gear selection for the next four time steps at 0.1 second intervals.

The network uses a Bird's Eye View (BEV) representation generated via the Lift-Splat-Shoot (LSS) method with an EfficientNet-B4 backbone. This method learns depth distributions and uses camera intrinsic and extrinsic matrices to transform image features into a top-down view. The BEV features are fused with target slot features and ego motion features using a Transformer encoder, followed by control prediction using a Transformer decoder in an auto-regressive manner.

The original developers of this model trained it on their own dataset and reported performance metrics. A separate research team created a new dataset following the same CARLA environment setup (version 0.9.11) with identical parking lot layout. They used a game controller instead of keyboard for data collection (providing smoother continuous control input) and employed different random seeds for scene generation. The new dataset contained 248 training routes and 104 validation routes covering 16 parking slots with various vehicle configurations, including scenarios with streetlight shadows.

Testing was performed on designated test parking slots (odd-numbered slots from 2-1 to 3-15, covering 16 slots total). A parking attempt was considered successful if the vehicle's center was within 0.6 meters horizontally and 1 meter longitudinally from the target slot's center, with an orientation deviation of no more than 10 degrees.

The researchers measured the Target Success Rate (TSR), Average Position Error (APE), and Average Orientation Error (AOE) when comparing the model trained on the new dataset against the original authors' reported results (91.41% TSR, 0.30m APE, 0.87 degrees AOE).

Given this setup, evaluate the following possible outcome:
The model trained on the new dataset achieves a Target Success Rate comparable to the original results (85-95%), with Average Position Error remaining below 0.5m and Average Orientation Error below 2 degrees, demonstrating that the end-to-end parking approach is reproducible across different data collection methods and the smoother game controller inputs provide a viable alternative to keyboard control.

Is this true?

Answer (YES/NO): YES